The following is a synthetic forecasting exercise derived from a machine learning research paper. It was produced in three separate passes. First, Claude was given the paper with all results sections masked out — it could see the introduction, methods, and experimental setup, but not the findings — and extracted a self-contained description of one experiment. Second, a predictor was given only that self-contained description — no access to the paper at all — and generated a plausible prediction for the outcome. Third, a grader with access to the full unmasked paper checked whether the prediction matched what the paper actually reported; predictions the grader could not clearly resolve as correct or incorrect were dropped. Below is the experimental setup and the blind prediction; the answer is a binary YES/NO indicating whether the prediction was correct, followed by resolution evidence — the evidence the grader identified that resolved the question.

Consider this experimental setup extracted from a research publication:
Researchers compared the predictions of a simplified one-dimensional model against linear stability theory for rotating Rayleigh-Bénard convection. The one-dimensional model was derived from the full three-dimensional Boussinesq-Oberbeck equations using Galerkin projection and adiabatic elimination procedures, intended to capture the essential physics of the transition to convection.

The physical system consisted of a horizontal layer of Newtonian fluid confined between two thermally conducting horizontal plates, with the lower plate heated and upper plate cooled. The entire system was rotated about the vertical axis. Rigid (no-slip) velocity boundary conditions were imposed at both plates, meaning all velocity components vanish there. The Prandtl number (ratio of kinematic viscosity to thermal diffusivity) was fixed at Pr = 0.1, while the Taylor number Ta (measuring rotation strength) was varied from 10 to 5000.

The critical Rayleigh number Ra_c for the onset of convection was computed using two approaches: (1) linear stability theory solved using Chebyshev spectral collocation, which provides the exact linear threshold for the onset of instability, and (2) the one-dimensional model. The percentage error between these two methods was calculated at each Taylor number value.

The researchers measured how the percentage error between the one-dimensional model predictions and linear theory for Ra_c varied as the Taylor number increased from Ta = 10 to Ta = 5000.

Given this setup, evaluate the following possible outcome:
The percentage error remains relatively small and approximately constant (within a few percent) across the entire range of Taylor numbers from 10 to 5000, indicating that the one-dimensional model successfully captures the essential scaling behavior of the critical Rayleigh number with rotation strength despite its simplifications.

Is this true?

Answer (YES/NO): NO